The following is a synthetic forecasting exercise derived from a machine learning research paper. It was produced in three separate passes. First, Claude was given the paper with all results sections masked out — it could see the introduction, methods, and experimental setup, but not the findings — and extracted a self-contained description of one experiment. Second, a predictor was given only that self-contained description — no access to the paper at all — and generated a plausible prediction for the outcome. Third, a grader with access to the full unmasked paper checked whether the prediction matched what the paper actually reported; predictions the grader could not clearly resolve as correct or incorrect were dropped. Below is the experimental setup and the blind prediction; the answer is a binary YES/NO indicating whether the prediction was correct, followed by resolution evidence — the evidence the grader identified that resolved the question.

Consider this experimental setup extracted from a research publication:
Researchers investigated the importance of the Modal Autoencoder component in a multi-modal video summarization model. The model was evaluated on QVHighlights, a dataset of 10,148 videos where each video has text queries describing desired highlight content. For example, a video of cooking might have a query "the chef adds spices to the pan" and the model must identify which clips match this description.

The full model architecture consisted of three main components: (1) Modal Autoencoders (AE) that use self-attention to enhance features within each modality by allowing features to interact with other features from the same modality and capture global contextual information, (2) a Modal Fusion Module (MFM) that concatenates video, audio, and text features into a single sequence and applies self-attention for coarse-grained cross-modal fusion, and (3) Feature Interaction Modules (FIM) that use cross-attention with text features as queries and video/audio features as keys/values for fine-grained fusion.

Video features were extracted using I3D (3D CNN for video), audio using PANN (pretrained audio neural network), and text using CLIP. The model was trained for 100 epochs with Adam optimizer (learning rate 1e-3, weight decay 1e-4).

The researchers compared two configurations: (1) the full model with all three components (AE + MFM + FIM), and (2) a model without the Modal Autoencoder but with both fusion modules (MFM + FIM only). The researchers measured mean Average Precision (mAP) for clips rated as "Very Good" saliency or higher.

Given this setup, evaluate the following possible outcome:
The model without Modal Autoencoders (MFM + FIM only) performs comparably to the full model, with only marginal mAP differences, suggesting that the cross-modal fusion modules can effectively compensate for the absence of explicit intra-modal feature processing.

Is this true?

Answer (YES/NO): YES